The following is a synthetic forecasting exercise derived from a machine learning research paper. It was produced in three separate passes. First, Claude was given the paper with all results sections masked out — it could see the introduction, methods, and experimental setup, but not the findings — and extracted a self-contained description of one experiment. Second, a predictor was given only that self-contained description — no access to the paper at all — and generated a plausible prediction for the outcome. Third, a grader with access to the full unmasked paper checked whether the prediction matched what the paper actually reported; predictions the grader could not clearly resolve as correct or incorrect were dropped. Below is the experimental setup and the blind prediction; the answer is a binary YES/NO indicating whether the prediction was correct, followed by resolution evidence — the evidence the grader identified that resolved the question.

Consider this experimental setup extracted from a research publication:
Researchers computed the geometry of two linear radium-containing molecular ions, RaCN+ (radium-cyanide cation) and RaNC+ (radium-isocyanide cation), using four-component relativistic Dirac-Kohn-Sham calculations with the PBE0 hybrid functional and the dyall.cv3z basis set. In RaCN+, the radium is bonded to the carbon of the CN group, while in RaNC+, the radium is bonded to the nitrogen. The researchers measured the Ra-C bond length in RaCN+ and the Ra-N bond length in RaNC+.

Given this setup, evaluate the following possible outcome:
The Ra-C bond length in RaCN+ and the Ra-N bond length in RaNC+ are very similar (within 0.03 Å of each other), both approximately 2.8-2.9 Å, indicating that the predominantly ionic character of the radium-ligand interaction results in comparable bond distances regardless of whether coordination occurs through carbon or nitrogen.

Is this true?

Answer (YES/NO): NO